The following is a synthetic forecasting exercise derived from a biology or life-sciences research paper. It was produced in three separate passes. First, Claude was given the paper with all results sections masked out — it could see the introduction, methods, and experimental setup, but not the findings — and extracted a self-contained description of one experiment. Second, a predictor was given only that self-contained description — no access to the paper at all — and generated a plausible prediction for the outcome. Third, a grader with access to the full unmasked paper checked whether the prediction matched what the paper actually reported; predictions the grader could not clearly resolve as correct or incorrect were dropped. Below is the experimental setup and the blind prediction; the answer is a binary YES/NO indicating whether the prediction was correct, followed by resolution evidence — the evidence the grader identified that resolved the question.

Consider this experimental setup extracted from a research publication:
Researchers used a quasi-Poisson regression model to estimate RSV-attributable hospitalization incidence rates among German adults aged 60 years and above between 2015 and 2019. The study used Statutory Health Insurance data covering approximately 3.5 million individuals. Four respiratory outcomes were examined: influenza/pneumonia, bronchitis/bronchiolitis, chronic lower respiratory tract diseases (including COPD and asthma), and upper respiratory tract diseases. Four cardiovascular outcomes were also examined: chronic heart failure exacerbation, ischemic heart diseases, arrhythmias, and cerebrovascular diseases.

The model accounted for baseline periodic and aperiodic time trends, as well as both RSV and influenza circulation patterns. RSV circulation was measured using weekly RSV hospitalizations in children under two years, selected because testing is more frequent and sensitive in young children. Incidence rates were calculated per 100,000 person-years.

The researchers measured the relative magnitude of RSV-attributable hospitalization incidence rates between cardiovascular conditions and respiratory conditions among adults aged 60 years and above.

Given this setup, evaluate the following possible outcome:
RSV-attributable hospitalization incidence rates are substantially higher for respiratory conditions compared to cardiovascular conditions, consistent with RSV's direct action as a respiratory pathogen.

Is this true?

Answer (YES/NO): NO